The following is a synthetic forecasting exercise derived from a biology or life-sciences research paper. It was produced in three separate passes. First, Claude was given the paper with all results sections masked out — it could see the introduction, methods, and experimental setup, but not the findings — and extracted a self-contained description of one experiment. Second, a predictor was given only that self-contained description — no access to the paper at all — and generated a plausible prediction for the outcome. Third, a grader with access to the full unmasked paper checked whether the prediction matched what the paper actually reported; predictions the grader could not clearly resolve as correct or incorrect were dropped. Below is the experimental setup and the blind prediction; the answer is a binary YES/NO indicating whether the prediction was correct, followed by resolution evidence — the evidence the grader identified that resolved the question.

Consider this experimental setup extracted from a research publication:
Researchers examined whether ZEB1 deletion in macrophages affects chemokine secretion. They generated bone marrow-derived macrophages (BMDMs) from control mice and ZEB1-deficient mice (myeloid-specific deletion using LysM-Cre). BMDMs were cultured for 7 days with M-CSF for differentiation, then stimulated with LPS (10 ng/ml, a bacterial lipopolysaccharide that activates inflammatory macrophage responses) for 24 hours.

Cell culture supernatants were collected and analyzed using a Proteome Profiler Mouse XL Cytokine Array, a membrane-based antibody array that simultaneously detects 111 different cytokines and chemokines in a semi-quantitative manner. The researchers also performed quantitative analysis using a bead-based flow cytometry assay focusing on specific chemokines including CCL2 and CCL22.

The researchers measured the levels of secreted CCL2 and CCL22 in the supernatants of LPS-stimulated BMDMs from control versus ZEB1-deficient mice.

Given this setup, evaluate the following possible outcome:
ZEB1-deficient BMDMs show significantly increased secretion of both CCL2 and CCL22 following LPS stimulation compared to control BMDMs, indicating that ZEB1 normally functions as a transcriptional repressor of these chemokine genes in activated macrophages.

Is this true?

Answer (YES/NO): NO